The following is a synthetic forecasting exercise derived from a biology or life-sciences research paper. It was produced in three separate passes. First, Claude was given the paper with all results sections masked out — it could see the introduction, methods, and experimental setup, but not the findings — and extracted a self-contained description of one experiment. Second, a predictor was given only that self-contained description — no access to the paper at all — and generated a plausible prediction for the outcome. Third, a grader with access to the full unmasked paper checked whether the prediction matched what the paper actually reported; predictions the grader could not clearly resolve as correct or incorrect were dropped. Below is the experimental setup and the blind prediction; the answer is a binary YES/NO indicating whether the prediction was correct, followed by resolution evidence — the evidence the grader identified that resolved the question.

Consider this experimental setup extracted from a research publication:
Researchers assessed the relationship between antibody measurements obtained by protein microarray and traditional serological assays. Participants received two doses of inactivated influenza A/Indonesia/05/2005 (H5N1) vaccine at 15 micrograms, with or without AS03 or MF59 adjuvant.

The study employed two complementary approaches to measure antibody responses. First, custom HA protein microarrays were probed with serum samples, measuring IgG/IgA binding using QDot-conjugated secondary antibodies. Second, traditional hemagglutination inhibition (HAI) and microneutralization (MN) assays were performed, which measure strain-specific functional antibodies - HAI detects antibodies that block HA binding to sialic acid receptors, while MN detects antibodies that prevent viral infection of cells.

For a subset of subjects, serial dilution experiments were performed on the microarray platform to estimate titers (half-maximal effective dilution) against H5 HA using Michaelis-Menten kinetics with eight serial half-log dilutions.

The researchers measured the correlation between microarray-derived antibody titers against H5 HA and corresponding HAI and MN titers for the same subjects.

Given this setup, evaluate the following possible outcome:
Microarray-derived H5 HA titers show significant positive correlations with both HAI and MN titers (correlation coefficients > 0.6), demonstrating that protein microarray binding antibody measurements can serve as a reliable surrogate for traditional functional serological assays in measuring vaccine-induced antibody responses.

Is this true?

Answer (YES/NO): NO